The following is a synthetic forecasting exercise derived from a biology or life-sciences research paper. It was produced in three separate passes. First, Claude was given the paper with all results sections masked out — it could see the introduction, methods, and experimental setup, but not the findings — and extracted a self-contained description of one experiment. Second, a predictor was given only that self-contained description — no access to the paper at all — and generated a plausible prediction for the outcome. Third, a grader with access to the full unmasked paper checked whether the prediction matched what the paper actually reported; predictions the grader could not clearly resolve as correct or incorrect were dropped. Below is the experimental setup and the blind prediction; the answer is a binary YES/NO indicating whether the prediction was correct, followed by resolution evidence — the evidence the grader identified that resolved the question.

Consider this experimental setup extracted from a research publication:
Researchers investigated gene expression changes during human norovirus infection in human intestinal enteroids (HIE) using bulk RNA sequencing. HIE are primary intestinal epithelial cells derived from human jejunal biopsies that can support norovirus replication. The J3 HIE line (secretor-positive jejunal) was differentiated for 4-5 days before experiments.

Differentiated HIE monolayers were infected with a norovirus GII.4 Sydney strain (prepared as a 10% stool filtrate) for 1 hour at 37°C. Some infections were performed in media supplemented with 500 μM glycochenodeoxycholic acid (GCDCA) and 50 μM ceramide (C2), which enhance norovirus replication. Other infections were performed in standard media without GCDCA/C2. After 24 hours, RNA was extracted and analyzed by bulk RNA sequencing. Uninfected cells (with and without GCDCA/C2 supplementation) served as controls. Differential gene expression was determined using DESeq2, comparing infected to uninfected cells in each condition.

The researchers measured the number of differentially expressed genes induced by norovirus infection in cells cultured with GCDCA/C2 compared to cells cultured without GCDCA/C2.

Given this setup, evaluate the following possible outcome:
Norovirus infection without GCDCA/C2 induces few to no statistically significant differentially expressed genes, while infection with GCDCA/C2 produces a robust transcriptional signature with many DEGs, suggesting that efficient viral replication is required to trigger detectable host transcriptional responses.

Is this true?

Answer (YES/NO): NO